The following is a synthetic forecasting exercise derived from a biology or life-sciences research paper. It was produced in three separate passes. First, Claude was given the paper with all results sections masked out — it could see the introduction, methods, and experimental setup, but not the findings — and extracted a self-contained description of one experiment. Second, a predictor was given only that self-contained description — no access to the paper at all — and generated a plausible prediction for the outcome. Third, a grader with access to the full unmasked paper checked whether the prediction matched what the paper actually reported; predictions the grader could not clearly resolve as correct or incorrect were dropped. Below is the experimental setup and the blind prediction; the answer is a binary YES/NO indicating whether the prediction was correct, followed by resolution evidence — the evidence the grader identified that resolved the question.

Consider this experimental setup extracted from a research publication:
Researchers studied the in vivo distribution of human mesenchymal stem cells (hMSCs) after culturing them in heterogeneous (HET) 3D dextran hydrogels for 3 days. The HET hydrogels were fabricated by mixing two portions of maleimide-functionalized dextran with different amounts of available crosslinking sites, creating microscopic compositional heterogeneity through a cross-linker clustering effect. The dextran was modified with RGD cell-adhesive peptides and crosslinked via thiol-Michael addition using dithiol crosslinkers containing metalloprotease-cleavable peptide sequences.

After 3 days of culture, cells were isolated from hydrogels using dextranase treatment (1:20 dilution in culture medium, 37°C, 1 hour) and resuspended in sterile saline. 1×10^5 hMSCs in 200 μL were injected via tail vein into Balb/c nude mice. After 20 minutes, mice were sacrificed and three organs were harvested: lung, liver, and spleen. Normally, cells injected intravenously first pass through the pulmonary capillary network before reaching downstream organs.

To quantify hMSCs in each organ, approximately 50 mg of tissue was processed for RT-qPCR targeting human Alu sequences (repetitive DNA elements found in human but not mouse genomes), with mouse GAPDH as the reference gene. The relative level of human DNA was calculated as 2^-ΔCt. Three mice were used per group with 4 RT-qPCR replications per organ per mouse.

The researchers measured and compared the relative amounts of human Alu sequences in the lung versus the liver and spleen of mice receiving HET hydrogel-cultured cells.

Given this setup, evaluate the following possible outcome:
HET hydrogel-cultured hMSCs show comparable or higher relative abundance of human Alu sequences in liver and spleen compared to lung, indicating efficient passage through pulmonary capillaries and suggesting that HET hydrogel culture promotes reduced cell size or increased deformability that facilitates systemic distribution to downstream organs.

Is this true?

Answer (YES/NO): YES